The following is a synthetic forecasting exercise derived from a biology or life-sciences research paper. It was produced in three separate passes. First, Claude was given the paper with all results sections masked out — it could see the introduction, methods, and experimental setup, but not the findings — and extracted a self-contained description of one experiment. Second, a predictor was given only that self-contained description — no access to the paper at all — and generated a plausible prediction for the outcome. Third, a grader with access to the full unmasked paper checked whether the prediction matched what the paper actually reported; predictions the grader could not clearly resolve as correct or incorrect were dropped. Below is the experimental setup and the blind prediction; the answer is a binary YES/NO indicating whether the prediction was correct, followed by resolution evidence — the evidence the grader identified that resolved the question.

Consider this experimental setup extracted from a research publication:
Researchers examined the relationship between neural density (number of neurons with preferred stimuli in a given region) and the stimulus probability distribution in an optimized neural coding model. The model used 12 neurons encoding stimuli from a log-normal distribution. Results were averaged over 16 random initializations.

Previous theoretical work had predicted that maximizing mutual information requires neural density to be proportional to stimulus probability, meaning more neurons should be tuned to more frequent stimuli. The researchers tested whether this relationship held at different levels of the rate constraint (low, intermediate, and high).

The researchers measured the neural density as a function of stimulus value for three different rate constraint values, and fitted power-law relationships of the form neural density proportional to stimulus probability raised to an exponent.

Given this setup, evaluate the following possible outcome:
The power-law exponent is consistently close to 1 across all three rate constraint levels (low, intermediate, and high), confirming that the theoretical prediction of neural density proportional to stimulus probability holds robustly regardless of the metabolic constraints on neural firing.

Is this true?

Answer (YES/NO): NO